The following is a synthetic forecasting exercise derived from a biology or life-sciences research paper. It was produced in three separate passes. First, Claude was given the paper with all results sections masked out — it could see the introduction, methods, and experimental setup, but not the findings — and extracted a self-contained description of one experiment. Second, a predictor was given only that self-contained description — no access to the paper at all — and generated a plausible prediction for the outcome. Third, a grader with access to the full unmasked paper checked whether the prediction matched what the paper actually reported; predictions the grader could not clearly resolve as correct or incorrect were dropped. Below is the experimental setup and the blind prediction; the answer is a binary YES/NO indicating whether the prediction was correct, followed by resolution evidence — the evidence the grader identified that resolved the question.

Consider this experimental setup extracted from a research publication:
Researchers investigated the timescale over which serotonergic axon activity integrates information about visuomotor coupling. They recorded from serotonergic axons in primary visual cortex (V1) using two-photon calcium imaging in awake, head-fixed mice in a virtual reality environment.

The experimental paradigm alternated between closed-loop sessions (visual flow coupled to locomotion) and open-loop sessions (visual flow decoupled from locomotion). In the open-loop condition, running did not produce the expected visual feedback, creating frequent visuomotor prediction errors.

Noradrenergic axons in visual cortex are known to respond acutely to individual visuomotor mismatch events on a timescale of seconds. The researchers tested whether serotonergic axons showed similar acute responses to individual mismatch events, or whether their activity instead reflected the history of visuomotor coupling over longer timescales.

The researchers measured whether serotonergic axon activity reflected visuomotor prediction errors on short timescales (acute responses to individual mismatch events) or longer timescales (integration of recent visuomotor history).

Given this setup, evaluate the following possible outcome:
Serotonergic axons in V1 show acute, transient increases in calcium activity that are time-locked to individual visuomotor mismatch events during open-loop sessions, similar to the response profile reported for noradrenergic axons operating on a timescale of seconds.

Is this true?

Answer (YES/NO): NO